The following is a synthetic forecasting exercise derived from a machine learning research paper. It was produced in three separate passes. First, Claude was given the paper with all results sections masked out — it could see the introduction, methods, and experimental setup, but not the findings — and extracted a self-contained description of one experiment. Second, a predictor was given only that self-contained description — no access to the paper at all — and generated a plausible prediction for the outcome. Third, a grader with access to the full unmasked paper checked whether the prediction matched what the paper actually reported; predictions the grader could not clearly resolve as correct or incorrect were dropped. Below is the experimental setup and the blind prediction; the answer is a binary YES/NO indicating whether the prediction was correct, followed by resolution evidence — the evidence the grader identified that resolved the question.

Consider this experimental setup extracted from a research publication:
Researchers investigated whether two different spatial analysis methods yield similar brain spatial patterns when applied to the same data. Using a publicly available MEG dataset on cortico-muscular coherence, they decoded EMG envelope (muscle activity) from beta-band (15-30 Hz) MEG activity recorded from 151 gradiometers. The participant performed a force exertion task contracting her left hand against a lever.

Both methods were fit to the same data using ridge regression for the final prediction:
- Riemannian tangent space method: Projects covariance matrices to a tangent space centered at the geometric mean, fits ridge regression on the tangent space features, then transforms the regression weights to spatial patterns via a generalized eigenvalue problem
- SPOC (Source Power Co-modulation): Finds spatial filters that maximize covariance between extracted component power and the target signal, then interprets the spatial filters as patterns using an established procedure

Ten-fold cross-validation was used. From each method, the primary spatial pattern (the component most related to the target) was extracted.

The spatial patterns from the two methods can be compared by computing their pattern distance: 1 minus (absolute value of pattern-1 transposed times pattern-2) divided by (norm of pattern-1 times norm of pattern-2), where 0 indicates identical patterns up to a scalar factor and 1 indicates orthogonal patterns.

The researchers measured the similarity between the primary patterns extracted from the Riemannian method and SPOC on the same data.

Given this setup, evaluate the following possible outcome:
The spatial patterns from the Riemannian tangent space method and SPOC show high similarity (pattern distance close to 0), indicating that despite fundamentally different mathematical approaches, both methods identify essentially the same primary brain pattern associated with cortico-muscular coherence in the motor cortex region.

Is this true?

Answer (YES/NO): NO